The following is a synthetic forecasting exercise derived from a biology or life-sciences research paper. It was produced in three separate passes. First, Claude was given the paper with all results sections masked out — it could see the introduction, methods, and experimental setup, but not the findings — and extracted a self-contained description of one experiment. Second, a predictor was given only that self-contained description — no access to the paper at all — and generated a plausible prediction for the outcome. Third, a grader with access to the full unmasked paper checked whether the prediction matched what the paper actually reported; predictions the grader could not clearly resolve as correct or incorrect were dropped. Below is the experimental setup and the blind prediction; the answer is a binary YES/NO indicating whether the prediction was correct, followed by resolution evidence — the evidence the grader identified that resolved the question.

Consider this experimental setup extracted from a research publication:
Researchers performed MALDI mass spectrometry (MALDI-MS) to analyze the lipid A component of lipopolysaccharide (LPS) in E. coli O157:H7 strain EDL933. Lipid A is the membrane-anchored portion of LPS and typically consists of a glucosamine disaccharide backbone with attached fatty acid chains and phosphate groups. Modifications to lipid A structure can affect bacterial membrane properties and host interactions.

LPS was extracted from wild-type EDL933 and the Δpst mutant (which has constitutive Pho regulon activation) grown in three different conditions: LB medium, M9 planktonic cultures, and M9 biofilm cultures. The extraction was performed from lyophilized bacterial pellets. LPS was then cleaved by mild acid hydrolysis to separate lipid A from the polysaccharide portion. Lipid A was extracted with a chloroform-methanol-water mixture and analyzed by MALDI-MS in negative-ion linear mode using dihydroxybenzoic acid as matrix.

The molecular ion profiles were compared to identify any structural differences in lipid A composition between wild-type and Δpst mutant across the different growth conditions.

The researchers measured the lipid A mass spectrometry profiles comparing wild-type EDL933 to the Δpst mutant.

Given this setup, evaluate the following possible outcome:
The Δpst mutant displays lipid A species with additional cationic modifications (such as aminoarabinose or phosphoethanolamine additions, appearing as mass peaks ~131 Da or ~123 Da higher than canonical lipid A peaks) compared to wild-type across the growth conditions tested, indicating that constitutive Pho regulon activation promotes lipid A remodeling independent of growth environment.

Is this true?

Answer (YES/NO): NO